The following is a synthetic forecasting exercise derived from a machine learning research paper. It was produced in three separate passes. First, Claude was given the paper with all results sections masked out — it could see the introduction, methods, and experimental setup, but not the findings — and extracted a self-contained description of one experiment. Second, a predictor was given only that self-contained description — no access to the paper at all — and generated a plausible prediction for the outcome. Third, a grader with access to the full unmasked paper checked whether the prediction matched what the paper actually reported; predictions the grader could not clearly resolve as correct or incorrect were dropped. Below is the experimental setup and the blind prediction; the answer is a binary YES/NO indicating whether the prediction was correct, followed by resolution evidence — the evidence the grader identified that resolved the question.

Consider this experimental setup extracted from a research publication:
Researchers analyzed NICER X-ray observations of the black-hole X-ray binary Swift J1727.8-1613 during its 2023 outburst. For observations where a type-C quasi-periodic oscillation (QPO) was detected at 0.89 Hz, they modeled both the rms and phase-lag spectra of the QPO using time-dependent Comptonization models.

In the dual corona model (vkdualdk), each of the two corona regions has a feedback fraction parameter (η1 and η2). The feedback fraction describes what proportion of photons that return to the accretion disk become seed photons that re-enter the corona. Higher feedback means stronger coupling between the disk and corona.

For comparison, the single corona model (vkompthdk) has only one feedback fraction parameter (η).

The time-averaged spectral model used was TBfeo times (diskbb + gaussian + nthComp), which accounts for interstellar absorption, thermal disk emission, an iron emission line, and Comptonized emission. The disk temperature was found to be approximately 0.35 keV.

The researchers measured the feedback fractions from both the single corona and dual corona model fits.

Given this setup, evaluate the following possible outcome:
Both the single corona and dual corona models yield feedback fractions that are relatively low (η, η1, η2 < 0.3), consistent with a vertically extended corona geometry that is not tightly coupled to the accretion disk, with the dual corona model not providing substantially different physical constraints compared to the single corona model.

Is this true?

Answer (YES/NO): NO